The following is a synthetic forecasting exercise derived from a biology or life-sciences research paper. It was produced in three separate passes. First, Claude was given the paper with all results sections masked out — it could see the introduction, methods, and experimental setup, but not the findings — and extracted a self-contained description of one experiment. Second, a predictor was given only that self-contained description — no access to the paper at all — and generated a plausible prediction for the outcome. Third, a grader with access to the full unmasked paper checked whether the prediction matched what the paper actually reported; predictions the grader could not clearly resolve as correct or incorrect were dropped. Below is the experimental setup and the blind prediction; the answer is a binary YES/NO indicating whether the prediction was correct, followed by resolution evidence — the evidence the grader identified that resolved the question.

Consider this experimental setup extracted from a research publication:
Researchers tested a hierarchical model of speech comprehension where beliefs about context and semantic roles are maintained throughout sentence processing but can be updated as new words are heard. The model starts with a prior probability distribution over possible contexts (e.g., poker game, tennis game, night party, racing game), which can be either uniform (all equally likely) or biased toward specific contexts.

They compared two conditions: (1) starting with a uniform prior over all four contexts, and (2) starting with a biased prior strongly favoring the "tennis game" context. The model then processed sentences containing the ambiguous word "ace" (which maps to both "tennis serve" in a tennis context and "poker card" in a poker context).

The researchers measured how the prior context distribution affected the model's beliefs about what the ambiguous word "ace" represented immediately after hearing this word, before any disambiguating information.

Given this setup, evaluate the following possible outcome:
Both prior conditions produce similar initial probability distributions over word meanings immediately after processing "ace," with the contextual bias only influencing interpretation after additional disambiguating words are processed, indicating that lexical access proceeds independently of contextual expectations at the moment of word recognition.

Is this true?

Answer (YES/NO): NO